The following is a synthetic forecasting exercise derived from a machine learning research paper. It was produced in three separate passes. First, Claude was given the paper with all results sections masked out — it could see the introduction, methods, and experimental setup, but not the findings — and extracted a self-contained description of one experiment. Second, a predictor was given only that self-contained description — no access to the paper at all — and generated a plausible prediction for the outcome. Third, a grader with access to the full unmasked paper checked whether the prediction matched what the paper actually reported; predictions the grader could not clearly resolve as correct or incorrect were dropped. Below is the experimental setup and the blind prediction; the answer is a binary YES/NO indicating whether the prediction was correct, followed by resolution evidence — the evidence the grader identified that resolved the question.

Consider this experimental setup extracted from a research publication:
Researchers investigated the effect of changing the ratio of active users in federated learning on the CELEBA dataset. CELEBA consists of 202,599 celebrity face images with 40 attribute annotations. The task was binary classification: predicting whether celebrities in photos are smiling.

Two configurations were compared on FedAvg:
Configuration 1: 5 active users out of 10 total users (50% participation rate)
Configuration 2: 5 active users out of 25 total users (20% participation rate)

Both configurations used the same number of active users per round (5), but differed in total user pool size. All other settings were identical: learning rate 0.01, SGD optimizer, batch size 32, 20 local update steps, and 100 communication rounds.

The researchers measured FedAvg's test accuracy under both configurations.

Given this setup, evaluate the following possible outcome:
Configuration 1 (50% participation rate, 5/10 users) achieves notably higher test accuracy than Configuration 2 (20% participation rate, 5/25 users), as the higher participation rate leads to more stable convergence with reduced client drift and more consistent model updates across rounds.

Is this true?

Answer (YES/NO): NO